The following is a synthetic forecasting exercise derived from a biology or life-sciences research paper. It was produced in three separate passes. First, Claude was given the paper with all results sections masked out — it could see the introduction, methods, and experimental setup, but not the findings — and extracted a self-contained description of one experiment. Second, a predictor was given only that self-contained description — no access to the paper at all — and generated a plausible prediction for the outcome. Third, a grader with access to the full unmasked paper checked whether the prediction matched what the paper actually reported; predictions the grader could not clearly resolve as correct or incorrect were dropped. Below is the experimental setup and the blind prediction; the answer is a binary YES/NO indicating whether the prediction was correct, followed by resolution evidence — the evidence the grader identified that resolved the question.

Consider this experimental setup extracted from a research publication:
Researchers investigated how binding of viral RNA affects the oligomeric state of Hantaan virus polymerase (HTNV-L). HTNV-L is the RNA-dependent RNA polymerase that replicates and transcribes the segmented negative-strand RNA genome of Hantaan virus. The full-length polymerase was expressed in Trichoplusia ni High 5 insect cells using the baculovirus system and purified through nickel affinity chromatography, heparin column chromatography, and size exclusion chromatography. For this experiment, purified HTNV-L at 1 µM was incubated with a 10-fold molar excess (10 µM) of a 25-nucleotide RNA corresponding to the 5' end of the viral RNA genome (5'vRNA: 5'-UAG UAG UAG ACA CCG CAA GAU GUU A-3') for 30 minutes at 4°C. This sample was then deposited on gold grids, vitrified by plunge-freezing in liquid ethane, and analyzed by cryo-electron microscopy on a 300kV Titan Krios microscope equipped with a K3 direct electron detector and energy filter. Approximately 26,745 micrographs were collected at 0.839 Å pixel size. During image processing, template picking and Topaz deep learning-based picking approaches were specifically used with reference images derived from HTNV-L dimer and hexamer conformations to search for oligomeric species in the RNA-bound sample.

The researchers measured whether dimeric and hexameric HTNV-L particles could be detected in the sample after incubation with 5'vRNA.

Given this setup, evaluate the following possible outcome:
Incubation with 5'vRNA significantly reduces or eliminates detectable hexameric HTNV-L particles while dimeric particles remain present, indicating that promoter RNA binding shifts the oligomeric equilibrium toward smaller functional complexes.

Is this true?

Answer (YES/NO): NO